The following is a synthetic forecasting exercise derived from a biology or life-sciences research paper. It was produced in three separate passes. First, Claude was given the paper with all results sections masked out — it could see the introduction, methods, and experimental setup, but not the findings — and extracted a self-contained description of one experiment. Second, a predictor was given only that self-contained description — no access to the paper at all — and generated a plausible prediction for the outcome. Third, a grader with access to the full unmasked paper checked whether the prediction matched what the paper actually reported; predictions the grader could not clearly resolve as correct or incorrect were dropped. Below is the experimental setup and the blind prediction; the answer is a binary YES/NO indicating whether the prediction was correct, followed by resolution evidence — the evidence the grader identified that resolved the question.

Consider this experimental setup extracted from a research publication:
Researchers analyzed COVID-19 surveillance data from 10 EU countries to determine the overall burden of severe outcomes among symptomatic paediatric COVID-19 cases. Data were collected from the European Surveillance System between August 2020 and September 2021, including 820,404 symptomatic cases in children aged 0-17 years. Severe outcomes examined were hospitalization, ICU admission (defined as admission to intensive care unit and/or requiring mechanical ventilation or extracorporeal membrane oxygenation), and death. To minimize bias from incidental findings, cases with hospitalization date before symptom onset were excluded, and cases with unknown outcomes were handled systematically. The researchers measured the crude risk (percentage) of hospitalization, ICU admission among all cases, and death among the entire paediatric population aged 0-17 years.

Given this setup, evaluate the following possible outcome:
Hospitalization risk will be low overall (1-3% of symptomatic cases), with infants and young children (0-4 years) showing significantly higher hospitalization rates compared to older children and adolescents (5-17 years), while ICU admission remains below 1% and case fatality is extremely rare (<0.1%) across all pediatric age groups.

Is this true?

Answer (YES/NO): YES